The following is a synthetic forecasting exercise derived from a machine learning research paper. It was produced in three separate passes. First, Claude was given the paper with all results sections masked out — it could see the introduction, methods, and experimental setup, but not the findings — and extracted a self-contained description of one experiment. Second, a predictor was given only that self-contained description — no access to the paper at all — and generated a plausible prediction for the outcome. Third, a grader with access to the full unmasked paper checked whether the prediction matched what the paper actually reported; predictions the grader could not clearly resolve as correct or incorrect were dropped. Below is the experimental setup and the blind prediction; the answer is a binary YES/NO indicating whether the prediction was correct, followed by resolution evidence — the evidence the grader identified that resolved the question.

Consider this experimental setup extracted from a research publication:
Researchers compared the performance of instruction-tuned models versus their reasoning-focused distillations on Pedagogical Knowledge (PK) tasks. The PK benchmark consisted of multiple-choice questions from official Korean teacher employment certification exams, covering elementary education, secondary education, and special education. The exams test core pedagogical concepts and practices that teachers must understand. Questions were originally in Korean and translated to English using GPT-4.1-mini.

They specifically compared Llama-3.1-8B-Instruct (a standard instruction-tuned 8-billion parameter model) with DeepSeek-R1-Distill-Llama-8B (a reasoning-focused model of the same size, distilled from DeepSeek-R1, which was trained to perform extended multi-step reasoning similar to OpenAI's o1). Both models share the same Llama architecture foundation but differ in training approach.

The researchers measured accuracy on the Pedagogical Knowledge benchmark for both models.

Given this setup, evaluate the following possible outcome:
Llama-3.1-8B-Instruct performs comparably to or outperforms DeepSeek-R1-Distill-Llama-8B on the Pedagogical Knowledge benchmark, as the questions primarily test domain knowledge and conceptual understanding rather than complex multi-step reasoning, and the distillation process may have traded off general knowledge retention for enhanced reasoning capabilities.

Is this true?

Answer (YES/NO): YES